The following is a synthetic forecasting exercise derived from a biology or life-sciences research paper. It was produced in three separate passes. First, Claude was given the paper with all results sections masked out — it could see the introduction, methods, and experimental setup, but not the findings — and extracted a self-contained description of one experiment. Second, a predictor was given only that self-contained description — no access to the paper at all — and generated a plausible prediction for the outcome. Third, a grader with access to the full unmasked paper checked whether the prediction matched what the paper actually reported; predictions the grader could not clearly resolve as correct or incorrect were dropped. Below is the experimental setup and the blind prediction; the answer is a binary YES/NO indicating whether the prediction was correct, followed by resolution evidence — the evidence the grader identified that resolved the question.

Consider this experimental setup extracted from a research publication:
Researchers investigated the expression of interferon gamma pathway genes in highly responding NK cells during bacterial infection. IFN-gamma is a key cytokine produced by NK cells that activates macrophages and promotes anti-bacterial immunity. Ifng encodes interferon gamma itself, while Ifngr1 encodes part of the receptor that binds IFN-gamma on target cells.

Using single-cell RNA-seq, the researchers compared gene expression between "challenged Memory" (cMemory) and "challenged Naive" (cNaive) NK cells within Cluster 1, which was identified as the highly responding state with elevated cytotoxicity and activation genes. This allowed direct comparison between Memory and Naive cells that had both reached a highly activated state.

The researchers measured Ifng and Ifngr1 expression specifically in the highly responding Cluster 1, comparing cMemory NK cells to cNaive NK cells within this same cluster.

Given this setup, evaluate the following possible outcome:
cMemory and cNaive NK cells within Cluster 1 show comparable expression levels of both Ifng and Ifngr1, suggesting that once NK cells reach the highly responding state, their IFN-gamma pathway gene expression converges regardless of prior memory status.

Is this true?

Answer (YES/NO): NO